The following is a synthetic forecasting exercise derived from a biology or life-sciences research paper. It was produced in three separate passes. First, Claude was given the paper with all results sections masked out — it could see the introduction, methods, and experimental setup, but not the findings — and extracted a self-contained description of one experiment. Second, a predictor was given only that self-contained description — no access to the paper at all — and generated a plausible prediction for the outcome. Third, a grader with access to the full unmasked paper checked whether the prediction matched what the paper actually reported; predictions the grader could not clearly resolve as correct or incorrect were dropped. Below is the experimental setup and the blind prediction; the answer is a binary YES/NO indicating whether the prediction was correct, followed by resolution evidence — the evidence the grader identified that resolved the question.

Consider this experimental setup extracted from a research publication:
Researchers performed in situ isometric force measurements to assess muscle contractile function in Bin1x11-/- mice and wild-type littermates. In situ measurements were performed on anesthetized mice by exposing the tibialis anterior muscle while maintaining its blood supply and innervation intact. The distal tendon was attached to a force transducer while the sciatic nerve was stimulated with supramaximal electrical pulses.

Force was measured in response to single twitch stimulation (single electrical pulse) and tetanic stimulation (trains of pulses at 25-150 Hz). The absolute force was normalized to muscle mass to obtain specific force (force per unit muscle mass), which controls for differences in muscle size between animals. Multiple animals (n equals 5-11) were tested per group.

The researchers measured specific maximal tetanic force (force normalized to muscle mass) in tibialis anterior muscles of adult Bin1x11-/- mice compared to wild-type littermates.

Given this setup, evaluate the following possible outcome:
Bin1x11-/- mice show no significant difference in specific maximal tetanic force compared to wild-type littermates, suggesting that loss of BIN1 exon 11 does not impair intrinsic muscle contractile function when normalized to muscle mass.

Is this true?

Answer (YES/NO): YES